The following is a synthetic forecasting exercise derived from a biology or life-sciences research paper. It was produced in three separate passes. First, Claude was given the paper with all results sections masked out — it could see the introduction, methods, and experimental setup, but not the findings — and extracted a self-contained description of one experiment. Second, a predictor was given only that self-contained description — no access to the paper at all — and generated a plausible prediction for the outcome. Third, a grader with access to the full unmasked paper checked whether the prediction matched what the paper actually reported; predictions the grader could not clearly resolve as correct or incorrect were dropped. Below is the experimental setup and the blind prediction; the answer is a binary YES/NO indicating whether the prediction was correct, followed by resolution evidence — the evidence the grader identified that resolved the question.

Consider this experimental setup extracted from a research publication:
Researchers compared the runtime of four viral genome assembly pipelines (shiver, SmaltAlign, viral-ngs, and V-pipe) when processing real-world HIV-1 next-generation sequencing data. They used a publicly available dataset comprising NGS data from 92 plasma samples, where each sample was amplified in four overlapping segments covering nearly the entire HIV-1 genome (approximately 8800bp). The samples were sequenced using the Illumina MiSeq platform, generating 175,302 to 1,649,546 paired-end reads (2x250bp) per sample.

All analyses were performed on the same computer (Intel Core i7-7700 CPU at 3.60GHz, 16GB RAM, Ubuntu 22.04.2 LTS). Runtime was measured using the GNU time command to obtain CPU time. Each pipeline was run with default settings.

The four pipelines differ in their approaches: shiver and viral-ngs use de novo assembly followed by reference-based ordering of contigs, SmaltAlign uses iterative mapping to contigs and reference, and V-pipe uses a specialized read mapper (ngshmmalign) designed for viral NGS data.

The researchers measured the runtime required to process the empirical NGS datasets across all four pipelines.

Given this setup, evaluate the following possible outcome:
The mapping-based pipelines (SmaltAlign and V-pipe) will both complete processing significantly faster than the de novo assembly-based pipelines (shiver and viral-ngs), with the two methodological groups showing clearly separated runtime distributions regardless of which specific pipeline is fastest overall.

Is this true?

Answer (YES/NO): NO